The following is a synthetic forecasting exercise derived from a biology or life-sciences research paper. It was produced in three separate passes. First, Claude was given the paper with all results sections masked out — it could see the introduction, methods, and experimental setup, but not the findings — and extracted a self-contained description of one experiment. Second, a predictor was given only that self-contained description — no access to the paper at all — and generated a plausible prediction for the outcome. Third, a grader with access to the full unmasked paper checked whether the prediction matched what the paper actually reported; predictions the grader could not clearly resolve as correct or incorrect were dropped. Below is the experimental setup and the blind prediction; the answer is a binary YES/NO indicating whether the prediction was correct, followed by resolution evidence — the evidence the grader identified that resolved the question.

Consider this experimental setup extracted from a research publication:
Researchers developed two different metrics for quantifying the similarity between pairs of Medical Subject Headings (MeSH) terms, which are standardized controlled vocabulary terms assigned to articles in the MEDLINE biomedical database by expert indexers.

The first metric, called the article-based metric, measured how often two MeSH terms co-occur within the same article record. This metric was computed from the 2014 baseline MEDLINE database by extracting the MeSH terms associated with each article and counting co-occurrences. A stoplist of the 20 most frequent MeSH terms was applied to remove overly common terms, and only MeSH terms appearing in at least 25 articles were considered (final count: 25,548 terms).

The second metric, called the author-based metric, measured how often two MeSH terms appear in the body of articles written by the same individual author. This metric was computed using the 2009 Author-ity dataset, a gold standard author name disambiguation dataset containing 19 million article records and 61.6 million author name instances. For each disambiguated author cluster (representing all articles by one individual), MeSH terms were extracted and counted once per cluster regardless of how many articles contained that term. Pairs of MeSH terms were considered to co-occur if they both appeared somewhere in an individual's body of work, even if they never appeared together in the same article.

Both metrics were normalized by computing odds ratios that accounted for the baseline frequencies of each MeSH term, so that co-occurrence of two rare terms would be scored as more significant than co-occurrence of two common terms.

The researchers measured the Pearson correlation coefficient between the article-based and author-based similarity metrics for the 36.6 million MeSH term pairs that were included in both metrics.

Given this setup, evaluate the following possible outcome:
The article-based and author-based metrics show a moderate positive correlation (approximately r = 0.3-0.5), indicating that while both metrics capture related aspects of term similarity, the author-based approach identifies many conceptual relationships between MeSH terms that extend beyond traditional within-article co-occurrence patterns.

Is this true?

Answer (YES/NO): YES